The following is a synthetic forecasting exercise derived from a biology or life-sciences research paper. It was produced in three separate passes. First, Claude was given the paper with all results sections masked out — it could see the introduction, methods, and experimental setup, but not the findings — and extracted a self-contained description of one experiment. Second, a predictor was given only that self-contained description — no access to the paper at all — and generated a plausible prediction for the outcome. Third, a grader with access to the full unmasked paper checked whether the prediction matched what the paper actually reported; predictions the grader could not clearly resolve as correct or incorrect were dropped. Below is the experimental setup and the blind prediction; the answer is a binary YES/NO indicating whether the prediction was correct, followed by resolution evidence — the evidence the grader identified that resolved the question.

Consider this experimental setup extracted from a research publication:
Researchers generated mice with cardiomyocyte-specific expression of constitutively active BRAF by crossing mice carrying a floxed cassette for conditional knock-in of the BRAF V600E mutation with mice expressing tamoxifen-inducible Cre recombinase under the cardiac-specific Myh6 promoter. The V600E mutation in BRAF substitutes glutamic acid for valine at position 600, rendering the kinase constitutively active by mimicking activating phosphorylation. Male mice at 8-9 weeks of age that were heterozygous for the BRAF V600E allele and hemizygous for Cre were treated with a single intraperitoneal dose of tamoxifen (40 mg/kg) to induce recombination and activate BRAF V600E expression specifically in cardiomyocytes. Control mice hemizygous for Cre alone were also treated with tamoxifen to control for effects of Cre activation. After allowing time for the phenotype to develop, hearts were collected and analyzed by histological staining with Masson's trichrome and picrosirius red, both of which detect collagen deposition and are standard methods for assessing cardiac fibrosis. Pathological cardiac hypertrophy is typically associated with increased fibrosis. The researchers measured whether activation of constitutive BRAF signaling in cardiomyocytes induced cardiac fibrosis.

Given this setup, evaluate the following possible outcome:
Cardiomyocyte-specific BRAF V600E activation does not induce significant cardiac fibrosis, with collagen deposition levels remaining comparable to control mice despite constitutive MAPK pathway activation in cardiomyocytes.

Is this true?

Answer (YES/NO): YES